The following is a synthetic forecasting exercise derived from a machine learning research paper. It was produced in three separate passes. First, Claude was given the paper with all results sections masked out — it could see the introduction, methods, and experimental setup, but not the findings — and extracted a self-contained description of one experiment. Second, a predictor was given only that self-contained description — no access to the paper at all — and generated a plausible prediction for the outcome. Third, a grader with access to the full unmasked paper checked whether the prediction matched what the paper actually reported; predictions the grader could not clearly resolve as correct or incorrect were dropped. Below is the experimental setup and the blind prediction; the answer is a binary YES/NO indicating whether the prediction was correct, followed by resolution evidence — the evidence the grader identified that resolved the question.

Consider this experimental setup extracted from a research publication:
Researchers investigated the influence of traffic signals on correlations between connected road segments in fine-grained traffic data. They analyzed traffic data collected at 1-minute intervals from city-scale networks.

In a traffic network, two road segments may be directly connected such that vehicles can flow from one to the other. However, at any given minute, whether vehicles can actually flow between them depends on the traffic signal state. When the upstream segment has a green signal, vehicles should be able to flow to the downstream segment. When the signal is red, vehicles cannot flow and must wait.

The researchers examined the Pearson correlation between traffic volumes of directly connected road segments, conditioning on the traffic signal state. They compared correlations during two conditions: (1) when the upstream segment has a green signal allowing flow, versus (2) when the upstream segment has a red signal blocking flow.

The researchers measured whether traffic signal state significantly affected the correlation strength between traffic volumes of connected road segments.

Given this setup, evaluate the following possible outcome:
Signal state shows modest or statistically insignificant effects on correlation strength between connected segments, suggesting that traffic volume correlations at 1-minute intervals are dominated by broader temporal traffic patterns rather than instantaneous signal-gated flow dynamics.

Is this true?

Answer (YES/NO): NO